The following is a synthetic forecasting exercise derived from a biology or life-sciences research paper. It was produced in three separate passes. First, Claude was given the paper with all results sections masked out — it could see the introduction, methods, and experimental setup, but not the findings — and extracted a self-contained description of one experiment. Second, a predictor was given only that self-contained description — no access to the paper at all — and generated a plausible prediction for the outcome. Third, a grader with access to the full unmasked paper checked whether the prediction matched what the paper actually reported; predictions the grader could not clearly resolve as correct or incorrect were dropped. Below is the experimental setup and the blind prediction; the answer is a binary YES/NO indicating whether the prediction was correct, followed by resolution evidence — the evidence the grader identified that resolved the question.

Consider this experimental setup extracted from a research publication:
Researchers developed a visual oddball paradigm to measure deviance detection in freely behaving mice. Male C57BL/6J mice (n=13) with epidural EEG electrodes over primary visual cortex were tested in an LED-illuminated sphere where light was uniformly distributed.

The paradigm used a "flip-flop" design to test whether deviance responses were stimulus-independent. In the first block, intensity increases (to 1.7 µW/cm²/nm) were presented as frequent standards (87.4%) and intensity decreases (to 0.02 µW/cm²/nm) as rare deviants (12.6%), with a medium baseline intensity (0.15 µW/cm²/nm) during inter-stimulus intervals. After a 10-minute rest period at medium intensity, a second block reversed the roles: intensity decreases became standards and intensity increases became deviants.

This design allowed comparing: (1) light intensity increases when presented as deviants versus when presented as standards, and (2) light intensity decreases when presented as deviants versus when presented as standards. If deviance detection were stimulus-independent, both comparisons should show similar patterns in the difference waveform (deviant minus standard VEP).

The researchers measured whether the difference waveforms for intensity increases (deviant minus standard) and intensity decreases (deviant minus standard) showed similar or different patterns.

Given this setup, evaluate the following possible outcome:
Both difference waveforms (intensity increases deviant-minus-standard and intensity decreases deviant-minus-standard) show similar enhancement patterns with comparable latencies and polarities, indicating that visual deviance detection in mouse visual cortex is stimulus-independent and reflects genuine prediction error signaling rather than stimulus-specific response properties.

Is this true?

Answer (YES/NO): NO